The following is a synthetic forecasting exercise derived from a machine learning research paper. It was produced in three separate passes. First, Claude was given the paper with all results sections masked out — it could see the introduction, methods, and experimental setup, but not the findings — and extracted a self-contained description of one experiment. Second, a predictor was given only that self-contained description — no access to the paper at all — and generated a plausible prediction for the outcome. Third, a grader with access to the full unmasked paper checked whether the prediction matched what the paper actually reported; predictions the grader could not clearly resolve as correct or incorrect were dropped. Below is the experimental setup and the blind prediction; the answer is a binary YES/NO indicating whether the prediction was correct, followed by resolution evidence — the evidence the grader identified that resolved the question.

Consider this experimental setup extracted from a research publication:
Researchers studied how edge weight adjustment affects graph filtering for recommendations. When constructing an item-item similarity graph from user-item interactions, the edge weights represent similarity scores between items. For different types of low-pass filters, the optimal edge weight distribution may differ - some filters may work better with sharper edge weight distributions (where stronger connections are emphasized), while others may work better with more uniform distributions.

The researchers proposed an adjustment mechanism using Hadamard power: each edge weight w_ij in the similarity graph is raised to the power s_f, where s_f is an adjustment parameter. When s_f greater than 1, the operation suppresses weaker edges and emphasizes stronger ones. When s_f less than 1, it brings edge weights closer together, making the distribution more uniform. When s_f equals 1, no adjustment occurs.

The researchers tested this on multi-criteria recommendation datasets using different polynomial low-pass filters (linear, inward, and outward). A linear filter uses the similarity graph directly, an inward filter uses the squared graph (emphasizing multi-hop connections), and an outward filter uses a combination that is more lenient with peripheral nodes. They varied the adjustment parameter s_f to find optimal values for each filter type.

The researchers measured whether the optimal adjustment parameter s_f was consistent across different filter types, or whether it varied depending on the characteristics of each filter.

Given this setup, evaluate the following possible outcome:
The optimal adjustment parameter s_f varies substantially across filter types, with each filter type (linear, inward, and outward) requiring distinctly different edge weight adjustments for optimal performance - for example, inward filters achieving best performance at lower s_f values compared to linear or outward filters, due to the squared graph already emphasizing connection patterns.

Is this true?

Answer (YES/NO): NO